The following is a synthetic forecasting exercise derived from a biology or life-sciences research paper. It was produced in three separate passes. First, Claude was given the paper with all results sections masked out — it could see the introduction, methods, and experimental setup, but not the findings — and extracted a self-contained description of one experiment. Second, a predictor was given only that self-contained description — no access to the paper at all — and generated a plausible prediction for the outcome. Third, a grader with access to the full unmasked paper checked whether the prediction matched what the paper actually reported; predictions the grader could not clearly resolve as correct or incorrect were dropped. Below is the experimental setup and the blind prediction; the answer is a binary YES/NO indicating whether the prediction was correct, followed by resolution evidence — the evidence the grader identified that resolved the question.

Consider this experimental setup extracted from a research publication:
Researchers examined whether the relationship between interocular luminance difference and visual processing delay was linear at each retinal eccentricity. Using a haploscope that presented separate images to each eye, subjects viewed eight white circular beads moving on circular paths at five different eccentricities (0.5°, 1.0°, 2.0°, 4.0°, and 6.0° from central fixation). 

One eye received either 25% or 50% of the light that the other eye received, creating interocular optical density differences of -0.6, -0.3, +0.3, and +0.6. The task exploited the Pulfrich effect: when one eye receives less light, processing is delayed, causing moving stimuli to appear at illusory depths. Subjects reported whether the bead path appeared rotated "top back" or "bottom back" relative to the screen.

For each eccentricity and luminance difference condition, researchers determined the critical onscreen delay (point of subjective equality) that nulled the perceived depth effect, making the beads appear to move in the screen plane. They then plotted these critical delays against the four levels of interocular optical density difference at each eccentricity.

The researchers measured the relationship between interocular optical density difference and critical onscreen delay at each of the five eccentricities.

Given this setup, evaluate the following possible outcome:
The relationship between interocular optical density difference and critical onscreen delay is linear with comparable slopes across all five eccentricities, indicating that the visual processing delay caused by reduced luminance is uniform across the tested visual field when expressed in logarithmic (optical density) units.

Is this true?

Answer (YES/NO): NO